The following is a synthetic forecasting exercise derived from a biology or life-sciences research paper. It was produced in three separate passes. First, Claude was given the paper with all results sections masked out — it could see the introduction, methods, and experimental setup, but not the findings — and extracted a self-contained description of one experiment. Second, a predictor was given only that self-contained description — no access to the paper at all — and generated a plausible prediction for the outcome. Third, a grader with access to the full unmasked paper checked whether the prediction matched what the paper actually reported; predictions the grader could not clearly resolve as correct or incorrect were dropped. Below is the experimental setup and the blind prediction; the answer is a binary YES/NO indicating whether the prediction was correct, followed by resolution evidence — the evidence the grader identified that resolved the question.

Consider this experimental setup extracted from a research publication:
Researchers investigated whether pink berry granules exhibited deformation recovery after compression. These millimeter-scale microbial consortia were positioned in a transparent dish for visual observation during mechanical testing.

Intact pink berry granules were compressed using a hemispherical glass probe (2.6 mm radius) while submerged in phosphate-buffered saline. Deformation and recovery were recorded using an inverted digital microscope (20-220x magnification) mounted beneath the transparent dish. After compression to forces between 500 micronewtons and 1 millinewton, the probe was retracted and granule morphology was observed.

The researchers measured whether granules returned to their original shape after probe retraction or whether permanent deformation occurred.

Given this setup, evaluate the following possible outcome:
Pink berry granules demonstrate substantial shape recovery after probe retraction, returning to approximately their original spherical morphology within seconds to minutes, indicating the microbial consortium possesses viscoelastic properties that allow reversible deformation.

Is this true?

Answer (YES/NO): YES